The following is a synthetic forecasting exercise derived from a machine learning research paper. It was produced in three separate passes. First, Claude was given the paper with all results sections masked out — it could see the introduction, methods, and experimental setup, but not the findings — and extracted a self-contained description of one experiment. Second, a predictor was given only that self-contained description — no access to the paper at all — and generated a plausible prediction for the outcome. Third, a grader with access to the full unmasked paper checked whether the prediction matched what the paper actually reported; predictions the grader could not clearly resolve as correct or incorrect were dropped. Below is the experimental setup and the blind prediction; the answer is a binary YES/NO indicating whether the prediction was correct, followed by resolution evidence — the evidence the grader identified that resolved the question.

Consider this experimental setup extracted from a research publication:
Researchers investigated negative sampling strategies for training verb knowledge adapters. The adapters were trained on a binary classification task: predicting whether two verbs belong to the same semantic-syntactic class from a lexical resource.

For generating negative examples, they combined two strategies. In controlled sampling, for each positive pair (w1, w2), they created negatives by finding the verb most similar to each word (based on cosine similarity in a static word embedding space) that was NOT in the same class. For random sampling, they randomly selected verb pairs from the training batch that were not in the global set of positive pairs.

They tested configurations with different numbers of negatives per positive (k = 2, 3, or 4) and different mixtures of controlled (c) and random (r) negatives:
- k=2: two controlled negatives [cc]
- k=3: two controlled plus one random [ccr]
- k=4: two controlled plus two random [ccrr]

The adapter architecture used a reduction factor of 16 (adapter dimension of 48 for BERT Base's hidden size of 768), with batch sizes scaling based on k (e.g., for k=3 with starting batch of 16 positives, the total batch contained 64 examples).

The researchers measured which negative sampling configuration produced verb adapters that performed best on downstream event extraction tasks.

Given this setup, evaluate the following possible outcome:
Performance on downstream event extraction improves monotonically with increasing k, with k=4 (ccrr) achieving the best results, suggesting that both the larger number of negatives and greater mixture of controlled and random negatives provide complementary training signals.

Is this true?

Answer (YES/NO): NO